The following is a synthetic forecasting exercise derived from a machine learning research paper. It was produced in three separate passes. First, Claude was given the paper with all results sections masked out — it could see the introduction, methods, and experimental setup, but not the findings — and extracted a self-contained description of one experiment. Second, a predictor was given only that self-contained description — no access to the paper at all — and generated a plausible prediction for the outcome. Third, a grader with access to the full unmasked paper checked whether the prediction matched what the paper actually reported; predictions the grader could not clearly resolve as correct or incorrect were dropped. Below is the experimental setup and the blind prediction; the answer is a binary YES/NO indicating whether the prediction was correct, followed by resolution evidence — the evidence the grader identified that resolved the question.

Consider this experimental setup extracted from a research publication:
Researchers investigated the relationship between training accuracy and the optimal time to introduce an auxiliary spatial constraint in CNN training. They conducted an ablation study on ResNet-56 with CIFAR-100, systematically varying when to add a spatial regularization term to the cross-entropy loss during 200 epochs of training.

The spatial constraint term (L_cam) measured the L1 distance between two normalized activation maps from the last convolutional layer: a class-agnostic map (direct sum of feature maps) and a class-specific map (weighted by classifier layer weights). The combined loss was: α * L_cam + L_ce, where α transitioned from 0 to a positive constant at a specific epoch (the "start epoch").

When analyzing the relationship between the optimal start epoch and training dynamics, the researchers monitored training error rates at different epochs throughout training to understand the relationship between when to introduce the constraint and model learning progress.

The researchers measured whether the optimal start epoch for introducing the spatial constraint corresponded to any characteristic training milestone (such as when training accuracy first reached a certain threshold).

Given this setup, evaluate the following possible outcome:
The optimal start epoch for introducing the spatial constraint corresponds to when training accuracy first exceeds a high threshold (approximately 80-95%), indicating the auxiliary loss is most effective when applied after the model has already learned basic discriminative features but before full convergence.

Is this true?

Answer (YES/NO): NO